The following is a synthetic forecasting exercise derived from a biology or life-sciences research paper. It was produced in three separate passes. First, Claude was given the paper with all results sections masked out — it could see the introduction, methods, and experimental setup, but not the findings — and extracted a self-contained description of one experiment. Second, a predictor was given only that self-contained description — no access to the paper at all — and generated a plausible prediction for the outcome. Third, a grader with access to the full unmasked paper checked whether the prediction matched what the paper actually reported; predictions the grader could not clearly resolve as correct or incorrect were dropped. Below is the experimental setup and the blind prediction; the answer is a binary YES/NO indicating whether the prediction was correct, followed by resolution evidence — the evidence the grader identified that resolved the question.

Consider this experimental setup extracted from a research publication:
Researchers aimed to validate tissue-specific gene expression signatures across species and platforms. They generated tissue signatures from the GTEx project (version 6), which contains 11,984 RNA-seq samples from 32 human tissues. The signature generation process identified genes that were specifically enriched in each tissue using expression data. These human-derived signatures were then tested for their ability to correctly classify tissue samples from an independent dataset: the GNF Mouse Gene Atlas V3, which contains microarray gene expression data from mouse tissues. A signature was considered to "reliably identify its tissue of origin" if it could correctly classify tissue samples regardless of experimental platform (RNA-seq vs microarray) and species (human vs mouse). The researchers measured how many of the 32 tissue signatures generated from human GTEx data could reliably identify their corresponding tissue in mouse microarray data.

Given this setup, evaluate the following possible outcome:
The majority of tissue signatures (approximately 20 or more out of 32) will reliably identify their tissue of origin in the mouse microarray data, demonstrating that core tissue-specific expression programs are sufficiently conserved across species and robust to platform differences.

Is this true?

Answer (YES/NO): NO